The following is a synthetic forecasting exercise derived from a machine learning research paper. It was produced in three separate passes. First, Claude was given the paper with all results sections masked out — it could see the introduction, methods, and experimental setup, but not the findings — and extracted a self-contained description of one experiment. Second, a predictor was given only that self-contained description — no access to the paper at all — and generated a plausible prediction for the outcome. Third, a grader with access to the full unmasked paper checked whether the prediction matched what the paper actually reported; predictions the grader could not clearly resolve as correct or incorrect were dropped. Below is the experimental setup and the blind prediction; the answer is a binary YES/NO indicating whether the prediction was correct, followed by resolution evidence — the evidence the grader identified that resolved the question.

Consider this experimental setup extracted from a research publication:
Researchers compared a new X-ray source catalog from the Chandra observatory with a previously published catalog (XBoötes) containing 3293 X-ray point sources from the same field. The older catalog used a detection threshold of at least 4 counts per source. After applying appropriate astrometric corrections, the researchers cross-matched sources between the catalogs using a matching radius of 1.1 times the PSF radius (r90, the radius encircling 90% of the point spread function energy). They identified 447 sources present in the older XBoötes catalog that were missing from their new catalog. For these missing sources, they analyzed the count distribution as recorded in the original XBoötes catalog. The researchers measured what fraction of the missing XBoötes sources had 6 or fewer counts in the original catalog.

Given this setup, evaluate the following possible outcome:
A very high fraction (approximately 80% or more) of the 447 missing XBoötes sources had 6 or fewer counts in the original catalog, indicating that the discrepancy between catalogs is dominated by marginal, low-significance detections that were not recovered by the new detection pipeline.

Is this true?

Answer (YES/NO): YES